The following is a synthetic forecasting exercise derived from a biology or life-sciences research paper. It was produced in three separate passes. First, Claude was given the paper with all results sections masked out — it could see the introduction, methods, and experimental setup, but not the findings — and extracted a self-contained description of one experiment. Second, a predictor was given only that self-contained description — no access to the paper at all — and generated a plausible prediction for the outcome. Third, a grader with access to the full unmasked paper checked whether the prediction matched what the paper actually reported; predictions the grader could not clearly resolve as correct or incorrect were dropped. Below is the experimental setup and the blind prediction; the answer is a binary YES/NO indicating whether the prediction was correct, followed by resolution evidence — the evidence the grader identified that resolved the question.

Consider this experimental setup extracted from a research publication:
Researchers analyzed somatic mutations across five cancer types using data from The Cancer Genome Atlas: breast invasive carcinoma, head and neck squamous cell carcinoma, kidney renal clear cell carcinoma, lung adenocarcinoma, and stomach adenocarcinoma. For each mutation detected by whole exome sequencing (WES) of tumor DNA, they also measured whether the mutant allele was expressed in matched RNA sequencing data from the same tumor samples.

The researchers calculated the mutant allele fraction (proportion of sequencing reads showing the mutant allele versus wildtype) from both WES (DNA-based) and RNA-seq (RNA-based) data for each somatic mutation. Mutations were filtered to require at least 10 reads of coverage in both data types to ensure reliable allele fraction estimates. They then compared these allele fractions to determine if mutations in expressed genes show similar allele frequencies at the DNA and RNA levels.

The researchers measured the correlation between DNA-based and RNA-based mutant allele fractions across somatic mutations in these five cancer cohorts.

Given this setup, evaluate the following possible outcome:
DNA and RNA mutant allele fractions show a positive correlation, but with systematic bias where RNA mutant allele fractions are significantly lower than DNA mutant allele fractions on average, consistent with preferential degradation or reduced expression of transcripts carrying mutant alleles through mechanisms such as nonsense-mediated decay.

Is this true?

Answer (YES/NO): NO